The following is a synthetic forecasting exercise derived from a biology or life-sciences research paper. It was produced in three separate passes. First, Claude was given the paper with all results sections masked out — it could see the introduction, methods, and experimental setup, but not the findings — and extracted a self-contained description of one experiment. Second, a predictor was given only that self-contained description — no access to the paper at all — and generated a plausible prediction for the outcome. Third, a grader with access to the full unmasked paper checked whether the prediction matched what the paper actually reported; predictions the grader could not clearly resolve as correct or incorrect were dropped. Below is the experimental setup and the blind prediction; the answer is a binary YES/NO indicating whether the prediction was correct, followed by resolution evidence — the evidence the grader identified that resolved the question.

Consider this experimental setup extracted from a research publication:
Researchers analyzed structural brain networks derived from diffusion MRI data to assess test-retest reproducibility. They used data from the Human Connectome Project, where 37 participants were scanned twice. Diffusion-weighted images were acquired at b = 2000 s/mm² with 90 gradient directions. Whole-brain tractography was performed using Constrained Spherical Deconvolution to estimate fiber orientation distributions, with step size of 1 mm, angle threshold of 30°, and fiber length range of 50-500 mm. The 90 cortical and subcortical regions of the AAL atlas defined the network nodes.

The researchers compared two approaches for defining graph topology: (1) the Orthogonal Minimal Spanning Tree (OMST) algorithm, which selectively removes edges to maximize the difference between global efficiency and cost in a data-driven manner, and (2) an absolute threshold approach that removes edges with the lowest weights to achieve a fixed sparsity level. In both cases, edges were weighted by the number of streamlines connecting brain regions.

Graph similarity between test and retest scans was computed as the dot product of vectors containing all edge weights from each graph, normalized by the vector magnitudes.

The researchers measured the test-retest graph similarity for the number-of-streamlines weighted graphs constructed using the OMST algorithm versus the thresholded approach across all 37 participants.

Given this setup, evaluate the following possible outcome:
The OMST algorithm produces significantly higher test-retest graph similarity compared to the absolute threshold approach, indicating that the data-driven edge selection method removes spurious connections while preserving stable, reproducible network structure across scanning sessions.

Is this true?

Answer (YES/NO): NO